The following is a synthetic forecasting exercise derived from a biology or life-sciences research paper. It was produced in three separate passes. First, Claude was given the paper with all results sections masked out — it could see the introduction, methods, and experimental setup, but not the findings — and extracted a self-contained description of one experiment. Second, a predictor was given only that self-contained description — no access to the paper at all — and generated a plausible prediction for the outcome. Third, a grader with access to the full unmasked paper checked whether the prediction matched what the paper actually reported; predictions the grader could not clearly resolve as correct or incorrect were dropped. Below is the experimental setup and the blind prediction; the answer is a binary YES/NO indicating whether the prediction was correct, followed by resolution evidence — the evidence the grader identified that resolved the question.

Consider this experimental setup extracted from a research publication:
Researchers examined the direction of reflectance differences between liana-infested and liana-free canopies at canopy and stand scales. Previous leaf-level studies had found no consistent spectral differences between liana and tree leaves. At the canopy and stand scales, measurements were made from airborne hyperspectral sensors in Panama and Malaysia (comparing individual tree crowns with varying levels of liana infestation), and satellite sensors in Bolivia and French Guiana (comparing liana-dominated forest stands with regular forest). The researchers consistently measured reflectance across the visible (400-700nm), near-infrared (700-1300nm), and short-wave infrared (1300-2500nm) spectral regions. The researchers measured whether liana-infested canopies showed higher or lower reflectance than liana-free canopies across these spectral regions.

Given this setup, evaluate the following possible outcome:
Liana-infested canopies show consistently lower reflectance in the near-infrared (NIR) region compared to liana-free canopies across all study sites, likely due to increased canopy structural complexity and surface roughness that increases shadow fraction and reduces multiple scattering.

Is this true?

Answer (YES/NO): NO